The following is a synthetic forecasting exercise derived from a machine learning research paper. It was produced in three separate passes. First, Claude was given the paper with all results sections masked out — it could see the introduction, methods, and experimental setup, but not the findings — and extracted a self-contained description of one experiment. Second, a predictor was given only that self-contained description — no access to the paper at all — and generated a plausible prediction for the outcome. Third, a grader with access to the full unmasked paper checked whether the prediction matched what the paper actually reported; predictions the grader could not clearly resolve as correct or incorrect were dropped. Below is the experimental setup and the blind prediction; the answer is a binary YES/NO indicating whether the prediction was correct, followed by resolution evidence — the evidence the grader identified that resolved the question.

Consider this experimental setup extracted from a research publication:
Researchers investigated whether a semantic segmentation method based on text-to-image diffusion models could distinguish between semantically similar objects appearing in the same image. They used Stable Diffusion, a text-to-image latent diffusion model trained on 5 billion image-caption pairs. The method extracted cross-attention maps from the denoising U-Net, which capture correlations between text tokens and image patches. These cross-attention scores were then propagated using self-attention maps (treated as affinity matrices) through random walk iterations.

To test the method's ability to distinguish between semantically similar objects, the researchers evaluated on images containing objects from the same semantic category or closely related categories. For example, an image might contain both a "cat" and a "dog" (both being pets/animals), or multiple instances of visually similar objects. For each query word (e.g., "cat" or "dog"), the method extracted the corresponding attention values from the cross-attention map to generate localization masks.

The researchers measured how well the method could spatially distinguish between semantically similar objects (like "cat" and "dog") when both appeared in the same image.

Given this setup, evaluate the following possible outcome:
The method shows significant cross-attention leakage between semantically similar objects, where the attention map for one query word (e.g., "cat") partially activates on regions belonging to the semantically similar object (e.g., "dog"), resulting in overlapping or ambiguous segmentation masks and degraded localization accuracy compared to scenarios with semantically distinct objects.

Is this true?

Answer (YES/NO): YES